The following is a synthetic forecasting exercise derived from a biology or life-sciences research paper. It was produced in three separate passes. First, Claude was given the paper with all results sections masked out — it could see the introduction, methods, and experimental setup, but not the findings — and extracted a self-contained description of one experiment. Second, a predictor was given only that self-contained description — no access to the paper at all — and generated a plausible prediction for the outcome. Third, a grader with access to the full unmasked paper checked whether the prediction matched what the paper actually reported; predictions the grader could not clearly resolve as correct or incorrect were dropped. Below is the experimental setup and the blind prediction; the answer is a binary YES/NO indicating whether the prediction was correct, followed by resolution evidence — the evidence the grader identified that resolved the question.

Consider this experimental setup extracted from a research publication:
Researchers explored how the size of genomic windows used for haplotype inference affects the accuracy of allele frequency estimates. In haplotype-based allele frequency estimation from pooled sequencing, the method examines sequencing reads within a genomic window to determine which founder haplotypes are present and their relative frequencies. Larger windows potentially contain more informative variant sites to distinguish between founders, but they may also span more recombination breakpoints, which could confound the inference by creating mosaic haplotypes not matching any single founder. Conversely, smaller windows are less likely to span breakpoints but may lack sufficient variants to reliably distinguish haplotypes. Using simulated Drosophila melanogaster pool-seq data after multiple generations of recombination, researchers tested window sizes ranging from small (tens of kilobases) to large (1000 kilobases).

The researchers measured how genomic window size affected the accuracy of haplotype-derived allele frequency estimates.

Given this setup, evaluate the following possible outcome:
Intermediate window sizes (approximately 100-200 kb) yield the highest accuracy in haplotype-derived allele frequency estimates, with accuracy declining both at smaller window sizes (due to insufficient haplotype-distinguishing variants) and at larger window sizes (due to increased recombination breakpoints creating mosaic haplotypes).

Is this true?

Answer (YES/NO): NO